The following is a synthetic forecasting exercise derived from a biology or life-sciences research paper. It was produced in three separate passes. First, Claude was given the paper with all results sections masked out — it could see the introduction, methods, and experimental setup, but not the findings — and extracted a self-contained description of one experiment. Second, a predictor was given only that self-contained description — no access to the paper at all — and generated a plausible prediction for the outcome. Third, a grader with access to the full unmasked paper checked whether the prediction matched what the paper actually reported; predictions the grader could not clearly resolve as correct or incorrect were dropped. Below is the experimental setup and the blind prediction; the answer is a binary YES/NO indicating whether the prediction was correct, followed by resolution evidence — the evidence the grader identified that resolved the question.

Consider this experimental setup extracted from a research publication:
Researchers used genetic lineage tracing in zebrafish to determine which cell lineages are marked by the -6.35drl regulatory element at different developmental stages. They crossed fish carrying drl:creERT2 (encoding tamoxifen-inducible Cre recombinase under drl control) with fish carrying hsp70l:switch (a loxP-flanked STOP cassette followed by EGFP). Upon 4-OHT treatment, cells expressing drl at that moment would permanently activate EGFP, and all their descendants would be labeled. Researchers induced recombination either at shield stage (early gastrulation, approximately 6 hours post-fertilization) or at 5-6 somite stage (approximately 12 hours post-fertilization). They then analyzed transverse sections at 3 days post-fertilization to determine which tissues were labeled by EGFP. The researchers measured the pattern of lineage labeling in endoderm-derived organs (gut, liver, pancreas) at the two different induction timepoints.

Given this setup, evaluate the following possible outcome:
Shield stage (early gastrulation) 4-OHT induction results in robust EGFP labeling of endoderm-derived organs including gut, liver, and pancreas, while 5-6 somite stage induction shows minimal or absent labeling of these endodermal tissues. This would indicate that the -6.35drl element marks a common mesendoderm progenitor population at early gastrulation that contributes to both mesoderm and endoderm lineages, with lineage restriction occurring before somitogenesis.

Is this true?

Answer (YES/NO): YES